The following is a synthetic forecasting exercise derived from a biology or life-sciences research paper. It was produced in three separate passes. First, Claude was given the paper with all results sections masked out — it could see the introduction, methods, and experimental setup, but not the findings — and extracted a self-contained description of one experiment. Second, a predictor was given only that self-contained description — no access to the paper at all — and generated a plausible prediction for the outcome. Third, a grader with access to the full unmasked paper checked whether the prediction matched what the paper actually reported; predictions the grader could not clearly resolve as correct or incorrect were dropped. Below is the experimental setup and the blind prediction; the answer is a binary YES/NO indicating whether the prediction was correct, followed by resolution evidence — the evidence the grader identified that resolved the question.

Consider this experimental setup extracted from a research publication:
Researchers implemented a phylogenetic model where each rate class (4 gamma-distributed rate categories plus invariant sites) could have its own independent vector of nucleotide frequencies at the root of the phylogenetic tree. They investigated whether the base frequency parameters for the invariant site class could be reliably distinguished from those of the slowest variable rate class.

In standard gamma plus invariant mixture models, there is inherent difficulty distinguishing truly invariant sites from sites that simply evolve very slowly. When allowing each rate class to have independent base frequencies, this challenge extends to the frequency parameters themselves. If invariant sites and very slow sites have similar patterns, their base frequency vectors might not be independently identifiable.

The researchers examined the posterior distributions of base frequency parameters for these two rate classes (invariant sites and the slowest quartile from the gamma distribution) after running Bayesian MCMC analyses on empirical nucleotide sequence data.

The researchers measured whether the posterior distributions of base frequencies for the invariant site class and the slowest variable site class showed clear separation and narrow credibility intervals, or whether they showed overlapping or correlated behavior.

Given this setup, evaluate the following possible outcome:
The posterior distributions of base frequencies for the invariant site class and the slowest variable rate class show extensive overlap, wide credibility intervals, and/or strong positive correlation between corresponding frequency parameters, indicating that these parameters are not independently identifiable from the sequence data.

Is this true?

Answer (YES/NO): NO